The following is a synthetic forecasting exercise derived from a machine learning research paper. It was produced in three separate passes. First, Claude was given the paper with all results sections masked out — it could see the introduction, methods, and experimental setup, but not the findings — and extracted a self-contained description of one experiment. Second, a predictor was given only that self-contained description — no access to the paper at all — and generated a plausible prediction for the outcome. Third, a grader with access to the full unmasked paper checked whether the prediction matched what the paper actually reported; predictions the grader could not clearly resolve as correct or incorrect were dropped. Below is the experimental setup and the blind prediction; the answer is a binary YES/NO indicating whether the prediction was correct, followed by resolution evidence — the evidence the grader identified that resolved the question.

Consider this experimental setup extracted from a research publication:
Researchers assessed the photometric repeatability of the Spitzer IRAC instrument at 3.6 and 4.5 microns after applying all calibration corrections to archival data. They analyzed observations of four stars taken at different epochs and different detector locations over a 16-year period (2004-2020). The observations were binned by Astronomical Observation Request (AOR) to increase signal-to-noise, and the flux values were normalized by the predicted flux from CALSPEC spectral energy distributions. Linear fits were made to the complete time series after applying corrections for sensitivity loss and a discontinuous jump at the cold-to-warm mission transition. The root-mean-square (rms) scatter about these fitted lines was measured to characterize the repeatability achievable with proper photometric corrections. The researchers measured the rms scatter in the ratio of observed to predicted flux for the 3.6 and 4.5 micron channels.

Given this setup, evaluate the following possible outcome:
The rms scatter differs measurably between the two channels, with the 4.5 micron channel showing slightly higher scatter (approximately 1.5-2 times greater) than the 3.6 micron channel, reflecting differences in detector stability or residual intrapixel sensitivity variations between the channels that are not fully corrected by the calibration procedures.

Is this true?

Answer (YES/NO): NO